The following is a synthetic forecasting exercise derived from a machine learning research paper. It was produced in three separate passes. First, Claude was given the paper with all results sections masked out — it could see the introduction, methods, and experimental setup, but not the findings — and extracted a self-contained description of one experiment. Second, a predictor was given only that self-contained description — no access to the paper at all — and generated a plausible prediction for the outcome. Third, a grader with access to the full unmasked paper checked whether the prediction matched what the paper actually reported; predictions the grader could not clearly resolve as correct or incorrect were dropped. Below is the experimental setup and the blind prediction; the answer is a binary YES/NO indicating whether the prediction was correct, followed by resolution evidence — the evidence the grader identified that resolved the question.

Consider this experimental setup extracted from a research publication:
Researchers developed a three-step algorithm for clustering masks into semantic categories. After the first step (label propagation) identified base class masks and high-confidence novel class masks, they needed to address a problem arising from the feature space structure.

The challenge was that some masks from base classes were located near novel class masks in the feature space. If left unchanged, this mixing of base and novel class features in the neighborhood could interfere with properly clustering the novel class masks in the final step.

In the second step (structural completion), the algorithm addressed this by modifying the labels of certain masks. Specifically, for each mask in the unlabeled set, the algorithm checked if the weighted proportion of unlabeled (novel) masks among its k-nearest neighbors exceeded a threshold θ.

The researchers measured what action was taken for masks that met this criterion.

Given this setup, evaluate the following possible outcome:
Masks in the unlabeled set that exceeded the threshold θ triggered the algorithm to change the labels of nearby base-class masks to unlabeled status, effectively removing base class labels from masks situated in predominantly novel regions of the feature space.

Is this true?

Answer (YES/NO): NO